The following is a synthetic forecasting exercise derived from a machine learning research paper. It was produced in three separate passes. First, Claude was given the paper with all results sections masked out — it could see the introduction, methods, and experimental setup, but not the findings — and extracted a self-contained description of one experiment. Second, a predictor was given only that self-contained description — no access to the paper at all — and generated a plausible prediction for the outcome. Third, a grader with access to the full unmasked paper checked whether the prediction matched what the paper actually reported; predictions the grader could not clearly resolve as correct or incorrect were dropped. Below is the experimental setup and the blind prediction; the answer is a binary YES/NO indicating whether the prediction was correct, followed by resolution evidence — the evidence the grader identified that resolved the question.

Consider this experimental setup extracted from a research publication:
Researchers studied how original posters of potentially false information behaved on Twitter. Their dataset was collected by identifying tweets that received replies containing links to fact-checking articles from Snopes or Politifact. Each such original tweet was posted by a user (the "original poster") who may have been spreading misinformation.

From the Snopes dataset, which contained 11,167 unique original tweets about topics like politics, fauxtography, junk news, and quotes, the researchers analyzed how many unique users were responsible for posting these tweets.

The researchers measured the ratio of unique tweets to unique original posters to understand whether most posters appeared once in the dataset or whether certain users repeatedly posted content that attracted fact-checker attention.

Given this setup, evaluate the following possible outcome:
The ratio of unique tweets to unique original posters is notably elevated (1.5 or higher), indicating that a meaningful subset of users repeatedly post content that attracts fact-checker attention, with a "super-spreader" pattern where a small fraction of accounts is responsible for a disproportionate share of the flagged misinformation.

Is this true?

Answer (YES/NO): NO